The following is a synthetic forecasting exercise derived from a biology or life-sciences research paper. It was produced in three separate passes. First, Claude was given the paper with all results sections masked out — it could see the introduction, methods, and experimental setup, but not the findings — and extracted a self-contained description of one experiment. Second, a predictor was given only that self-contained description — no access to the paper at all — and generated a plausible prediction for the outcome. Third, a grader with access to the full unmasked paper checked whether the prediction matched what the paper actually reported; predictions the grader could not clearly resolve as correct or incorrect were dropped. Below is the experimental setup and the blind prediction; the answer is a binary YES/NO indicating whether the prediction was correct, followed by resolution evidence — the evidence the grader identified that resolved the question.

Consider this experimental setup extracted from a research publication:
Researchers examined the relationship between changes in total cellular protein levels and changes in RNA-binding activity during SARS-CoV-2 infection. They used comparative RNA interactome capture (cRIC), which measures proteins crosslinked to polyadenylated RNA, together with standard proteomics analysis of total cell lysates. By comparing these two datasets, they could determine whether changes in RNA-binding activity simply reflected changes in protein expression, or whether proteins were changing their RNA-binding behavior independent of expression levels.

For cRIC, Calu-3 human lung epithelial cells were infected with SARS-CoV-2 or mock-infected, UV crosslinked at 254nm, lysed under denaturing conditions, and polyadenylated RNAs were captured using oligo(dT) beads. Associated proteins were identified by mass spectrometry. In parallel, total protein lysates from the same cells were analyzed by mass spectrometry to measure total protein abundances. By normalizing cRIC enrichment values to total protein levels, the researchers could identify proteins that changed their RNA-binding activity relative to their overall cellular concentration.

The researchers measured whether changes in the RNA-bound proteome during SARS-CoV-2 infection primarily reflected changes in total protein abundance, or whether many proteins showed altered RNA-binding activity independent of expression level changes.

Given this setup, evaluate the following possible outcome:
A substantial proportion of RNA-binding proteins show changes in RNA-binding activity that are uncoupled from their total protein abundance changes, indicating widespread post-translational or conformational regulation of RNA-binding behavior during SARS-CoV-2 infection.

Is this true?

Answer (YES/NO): YES